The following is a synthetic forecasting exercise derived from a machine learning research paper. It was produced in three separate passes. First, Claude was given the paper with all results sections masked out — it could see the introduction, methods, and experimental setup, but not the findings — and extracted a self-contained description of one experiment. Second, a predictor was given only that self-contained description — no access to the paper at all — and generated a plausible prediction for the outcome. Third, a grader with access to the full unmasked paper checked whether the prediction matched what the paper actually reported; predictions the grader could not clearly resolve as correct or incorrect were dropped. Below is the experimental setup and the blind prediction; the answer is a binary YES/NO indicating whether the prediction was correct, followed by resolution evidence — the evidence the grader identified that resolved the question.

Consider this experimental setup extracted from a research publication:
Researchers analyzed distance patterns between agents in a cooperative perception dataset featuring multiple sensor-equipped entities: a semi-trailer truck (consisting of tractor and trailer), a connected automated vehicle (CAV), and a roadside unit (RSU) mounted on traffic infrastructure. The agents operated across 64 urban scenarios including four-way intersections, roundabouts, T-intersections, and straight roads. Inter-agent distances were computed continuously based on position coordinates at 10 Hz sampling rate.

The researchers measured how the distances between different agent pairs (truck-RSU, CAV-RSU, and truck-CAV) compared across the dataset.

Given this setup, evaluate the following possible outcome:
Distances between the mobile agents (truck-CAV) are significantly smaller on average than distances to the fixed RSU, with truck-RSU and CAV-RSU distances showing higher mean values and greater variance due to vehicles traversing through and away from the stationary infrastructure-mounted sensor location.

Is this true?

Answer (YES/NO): NO